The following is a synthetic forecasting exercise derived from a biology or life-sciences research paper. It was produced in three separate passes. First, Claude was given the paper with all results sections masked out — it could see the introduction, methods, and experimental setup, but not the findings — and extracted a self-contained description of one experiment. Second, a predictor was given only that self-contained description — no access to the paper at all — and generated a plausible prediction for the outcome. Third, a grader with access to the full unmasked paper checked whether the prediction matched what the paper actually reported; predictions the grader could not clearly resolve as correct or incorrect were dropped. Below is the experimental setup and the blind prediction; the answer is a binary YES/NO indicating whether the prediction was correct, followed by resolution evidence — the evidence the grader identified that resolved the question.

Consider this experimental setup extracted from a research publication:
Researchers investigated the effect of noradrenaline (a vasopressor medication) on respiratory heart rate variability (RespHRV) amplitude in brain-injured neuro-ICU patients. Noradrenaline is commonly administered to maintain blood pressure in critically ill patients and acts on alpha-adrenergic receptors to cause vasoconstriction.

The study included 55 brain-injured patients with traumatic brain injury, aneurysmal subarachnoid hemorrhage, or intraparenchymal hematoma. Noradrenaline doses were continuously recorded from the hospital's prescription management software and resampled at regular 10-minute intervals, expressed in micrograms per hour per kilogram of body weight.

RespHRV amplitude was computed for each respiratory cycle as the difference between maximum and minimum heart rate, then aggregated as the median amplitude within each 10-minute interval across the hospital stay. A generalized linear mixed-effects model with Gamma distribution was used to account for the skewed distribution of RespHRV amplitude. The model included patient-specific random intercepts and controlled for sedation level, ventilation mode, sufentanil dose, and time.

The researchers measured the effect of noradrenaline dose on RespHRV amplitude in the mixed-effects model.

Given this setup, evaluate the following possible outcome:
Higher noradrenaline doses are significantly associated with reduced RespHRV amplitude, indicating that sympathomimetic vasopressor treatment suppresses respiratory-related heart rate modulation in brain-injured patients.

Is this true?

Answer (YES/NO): NO